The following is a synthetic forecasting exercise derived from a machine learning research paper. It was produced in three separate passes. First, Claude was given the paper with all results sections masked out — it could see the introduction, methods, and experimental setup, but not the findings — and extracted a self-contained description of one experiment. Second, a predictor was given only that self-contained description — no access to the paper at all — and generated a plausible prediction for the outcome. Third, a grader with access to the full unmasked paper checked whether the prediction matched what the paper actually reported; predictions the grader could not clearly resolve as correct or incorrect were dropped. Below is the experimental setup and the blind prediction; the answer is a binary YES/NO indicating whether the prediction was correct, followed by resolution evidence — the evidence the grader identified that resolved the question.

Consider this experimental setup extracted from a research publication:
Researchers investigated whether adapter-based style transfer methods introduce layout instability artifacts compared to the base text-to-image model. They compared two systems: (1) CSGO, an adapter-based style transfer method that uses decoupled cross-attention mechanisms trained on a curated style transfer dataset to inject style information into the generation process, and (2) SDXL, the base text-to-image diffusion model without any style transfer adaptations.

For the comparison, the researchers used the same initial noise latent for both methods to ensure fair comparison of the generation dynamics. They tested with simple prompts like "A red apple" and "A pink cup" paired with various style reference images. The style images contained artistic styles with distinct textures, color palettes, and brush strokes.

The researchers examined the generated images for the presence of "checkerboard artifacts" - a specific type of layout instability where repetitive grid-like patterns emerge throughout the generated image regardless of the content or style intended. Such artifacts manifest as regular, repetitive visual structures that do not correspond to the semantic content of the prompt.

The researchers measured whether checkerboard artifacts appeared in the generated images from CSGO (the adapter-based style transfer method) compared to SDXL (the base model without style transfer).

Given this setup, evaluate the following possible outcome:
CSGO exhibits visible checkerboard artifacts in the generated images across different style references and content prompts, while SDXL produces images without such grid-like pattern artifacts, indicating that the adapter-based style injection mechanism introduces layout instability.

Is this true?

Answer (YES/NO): YES